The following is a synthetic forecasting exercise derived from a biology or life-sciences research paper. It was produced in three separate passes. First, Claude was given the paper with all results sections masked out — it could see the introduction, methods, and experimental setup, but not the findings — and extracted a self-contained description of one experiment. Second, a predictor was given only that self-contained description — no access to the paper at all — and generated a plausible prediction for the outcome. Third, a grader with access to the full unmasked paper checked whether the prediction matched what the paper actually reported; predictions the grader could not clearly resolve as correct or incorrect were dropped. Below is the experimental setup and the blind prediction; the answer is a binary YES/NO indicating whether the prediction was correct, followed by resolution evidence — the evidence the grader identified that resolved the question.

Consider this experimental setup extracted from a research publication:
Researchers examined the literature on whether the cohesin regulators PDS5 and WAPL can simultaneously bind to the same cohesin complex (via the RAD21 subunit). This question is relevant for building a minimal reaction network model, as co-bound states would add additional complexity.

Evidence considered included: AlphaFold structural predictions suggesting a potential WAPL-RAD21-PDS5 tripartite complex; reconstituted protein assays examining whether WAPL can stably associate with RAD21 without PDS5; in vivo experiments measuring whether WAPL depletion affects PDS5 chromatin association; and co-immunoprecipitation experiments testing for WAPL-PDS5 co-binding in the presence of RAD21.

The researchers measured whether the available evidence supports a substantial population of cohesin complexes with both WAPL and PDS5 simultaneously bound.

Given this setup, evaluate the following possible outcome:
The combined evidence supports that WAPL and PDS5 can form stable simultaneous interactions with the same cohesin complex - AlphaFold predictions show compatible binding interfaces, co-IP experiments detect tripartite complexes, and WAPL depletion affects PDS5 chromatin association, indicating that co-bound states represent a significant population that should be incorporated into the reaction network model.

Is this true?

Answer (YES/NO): NO